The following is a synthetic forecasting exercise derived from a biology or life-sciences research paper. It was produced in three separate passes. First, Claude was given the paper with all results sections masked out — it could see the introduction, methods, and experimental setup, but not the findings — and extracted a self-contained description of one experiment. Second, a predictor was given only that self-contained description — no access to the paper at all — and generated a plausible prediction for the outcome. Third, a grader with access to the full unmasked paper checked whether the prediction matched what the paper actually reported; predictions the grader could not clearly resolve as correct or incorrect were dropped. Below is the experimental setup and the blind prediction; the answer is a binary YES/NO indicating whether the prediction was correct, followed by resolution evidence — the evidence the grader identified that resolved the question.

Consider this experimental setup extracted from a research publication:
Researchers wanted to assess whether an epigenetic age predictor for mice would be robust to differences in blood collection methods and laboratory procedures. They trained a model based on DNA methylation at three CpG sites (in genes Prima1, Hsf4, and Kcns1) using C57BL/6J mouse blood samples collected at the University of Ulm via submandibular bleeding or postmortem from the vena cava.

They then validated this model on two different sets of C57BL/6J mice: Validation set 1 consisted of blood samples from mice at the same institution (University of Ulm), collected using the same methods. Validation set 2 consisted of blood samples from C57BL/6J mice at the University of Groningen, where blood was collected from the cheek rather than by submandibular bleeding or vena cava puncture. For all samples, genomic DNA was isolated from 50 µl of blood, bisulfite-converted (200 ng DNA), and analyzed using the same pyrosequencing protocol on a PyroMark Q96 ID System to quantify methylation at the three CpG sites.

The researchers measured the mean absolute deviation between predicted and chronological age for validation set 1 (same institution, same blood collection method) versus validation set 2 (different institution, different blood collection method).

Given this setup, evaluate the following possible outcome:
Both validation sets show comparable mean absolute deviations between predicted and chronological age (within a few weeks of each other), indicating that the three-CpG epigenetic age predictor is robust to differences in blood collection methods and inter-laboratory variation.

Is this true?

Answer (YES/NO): YES